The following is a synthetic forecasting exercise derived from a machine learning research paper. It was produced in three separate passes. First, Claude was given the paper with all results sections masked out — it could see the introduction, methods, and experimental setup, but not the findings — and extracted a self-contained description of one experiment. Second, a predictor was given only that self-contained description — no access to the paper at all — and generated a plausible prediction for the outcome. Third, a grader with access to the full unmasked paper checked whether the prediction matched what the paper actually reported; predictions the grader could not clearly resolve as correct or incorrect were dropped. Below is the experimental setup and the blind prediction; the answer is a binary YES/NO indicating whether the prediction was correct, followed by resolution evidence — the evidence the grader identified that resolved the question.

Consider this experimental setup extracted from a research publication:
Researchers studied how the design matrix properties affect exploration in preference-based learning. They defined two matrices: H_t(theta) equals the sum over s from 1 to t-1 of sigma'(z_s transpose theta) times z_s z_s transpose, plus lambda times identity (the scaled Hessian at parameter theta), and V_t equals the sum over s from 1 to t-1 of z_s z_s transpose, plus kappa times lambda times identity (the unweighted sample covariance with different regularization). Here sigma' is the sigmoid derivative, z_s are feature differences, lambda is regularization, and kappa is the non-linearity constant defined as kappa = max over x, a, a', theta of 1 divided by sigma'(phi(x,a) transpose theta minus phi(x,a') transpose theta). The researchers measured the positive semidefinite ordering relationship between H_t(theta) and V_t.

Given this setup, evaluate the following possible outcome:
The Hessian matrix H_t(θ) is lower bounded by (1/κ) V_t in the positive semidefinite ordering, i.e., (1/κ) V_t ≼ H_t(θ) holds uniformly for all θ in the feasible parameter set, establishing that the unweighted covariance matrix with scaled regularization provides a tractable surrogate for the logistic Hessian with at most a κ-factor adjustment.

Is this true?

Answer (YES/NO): YES